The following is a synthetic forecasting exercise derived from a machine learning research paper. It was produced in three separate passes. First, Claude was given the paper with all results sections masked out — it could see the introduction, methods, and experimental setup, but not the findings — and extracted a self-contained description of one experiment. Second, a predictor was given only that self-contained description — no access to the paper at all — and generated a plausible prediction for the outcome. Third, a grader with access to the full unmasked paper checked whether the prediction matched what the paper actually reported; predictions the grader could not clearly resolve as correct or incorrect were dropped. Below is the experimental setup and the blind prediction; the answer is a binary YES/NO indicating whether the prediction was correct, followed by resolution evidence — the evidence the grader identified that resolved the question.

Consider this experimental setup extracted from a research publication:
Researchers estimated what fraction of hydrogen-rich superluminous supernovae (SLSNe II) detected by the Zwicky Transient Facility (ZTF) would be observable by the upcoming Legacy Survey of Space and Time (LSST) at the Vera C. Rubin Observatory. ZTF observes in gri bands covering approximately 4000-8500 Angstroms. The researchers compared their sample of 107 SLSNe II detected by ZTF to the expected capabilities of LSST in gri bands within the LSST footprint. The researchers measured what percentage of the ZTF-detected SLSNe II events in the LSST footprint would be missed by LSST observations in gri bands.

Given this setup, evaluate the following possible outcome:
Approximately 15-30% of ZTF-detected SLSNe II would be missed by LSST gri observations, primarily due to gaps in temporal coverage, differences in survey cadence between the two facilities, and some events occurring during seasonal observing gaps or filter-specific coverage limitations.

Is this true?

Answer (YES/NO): NO